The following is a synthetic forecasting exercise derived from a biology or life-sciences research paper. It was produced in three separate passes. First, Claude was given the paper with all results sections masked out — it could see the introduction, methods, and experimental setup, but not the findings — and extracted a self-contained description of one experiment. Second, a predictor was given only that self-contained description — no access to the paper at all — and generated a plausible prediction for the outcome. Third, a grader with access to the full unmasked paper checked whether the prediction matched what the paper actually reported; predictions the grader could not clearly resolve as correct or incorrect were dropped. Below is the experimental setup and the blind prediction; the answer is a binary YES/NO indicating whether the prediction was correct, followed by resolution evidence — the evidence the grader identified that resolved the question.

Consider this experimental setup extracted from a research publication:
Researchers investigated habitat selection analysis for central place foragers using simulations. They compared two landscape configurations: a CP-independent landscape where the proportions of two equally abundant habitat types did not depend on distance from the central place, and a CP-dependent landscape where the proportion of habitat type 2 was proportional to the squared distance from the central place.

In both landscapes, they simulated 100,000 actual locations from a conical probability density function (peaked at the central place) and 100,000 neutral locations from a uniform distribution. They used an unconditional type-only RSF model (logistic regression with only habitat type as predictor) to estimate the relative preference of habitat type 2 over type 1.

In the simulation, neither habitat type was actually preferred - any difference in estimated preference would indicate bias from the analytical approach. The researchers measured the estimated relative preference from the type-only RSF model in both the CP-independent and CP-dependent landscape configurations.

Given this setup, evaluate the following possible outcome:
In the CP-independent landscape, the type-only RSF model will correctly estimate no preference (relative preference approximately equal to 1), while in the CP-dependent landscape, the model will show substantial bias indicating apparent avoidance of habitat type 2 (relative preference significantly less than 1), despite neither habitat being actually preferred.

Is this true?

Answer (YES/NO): YES